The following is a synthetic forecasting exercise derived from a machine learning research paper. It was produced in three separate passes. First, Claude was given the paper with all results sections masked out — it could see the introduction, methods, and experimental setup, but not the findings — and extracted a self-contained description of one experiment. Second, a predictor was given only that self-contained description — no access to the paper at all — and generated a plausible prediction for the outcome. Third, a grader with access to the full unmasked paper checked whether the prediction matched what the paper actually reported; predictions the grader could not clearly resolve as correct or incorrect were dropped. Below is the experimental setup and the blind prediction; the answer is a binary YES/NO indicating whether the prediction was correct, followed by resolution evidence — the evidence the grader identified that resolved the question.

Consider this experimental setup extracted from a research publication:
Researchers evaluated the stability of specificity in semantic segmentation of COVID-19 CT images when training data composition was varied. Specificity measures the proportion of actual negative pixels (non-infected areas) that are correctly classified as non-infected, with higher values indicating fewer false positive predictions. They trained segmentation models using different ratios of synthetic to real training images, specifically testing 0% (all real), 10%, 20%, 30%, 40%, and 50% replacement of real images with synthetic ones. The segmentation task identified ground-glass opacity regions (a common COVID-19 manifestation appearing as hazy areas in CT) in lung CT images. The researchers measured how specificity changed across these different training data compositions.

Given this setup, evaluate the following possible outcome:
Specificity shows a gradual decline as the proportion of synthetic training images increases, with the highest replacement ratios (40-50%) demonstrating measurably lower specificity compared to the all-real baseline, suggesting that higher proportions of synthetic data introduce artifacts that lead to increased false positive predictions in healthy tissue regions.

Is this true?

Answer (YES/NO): NO